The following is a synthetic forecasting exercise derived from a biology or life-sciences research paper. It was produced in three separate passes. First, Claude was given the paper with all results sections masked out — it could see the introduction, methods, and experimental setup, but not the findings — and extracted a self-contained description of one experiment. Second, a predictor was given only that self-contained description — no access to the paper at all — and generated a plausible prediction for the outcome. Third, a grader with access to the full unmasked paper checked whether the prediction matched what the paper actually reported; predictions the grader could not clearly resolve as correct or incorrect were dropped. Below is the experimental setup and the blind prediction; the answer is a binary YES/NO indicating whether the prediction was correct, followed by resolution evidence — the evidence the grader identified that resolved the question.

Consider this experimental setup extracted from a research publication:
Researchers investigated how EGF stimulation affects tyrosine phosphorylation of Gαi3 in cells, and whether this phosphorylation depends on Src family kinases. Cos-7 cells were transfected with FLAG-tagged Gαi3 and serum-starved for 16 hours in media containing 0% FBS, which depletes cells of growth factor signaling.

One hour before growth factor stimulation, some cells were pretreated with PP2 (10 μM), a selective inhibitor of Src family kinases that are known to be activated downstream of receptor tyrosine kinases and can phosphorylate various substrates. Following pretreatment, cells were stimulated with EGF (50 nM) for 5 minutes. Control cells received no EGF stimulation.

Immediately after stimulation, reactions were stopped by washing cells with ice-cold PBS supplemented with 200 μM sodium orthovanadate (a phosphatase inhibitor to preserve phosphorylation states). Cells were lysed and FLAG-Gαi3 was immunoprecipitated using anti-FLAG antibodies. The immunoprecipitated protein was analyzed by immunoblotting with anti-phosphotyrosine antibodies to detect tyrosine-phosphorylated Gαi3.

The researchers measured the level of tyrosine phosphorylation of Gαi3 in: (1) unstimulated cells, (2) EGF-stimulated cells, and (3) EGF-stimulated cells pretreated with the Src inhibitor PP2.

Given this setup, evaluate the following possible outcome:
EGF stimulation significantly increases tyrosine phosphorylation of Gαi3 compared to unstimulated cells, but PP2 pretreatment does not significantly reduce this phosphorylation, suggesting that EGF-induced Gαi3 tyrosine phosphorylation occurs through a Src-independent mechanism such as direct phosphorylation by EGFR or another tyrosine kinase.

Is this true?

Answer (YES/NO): YES